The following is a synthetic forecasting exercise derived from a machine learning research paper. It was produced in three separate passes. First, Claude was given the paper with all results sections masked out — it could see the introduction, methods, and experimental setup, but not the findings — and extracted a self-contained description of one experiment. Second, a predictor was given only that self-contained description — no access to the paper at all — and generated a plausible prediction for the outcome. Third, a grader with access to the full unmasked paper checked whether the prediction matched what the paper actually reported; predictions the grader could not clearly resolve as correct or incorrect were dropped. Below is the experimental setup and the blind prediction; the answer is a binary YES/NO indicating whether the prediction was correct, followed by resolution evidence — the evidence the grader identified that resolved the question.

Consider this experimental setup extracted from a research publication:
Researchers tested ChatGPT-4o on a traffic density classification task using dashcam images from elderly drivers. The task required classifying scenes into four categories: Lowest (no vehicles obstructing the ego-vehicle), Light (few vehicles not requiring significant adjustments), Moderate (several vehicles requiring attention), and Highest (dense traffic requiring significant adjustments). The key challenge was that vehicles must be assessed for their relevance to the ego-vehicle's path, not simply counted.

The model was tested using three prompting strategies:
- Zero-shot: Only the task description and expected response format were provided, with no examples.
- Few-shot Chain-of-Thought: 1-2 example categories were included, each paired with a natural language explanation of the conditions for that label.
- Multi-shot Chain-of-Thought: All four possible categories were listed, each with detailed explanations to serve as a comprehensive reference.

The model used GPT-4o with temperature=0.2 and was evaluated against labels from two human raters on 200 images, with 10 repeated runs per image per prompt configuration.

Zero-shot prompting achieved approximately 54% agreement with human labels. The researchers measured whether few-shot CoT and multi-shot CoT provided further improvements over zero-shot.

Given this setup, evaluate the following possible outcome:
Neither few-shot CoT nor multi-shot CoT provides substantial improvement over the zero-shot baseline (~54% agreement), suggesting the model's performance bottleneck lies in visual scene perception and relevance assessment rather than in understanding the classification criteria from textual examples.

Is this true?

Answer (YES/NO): NO